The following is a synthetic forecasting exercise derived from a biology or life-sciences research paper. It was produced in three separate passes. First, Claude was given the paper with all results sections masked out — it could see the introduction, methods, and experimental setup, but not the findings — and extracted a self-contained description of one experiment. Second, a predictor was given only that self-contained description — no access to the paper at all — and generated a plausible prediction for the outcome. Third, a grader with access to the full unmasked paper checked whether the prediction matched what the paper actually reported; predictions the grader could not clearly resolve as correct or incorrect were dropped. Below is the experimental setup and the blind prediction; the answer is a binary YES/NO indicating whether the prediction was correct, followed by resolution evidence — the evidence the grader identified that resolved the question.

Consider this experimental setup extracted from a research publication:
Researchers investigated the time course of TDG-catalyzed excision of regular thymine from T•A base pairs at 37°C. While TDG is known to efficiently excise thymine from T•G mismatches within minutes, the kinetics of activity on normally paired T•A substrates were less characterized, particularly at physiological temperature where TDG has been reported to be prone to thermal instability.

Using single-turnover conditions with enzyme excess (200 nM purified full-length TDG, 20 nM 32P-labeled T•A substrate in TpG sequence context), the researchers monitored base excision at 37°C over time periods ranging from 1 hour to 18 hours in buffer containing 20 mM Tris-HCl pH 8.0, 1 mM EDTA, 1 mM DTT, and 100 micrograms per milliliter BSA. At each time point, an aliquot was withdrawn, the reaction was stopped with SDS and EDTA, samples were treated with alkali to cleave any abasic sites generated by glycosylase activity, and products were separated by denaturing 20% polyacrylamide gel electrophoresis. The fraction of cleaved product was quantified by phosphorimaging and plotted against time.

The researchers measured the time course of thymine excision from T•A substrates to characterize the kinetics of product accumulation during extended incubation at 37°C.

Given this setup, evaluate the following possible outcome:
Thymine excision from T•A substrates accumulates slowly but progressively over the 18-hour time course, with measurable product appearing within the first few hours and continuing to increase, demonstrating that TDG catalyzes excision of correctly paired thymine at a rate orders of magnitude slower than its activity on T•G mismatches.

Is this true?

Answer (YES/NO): YES